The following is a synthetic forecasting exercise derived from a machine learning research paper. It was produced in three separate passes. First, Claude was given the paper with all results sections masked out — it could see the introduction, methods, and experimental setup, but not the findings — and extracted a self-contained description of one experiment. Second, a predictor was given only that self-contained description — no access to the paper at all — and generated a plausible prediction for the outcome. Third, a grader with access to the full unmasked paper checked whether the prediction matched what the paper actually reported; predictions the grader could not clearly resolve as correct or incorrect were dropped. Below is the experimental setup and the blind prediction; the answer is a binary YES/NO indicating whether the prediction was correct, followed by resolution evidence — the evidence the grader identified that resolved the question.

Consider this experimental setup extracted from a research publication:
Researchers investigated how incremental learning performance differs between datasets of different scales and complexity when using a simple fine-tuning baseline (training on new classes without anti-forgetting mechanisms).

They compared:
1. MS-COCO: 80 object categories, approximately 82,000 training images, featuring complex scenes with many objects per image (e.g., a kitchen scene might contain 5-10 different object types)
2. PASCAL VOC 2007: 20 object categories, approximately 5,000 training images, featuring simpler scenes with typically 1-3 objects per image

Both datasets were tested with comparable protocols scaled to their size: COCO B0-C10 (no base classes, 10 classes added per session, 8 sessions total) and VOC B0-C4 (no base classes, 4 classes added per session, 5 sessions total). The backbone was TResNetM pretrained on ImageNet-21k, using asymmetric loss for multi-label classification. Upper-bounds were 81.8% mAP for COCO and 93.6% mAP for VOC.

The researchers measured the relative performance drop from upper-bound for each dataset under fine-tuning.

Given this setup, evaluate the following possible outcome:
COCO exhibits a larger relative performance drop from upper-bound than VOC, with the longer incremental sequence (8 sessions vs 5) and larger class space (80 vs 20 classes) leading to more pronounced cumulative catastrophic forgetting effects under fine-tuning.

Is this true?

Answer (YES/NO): YES